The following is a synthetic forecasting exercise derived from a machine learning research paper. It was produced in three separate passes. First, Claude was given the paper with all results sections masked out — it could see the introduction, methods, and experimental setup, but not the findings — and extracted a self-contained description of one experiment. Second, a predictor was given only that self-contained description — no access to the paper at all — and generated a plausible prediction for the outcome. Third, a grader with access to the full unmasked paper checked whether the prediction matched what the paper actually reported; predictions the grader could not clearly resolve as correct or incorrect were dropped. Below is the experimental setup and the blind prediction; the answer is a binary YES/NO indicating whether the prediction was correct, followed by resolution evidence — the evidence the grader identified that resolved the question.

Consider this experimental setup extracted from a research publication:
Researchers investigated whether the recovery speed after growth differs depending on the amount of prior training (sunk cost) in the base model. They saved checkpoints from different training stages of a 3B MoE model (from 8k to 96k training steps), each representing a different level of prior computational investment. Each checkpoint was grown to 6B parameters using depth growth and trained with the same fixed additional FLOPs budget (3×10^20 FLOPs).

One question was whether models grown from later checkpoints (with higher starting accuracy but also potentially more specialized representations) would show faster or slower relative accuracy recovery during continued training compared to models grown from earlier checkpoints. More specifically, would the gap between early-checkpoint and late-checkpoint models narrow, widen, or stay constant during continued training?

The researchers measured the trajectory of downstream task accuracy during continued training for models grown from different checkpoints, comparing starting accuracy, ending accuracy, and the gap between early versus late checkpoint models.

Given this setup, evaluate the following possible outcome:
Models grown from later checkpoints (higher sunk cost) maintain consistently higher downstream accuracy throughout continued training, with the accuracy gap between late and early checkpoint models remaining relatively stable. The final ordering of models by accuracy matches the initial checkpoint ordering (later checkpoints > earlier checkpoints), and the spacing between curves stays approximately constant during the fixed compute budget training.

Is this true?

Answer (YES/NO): NO